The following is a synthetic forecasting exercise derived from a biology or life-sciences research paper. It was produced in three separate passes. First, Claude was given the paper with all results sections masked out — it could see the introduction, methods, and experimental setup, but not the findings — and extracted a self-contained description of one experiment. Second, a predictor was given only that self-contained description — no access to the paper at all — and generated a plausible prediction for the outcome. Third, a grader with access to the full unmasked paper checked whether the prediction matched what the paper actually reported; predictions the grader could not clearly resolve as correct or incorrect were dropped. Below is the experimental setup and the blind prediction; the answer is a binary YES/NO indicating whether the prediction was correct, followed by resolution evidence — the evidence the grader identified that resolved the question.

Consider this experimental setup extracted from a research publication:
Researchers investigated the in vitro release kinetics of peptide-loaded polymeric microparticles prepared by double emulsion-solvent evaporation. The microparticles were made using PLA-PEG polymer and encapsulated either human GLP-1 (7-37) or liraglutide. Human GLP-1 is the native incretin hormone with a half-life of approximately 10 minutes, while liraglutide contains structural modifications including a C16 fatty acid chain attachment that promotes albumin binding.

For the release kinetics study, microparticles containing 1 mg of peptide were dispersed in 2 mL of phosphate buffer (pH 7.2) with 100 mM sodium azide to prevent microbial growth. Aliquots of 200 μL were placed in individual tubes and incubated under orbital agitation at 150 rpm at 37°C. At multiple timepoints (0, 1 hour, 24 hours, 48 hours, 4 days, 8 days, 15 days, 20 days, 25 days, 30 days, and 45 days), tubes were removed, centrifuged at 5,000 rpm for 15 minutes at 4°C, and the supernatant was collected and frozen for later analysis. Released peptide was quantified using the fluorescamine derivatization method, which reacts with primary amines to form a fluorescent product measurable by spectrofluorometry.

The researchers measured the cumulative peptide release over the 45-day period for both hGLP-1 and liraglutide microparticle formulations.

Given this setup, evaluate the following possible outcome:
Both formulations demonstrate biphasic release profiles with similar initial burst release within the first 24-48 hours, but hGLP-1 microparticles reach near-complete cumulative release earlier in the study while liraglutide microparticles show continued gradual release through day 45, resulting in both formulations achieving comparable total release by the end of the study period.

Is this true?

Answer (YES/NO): NO